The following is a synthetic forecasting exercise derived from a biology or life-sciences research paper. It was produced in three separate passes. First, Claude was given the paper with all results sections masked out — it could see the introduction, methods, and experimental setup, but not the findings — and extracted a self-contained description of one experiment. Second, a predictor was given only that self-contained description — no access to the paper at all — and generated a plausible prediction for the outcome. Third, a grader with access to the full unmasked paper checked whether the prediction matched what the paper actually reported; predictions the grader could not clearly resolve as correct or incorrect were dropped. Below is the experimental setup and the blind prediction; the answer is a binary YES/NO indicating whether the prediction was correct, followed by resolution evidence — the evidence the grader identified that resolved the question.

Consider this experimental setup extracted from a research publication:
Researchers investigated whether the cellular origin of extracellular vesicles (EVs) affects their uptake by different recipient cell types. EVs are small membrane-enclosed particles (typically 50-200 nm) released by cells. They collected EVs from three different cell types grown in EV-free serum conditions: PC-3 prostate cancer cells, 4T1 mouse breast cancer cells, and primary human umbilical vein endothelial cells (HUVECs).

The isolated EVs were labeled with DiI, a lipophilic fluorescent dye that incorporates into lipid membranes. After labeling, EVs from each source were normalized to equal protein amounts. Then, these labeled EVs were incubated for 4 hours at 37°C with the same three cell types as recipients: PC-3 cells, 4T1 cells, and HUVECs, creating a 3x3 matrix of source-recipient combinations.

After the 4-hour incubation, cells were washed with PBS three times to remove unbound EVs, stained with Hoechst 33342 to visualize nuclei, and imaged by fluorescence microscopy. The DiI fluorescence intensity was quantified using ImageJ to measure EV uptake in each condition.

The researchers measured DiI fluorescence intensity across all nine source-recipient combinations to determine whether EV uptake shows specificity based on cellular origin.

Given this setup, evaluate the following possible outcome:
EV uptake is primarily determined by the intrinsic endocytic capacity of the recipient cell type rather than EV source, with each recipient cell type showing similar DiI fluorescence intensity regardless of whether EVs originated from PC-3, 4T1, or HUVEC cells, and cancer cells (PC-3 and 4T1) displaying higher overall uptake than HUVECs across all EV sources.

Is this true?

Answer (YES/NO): NO